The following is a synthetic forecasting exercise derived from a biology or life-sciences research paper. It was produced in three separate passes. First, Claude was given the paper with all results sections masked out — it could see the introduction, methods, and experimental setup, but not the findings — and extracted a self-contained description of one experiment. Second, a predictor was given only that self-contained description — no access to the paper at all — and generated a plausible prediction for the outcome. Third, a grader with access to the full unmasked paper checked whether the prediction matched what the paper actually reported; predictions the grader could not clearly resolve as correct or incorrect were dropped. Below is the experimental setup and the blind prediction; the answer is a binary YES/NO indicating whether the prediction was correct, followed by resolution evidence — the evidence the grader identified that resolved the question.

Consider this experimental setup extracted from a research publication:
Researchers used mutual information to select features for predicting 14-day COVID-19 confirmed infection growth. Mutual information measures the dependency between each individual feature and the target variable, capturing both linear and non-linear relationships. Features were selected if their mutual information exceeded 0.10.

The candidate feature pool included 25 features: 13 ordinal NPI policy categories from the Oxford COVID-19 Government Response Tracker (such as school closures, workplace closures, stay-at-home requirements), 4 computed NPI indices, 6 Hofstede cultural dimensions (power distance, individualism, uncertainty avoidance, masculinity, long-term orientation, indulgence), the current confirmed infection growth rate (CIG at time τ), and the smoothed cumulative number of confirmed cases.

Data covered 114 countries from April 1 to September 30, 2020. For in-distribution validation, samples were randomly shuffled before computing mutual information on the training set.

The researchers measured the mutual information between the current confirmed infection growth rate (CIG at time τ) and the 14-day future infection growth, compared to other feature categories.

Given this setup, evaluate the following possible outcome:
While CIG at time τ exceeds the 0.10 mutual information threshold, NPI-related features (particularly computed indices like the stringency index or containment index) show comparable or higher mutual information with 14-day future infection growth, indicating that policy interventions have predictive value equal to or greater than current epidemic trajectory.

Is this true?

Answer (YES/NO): NO